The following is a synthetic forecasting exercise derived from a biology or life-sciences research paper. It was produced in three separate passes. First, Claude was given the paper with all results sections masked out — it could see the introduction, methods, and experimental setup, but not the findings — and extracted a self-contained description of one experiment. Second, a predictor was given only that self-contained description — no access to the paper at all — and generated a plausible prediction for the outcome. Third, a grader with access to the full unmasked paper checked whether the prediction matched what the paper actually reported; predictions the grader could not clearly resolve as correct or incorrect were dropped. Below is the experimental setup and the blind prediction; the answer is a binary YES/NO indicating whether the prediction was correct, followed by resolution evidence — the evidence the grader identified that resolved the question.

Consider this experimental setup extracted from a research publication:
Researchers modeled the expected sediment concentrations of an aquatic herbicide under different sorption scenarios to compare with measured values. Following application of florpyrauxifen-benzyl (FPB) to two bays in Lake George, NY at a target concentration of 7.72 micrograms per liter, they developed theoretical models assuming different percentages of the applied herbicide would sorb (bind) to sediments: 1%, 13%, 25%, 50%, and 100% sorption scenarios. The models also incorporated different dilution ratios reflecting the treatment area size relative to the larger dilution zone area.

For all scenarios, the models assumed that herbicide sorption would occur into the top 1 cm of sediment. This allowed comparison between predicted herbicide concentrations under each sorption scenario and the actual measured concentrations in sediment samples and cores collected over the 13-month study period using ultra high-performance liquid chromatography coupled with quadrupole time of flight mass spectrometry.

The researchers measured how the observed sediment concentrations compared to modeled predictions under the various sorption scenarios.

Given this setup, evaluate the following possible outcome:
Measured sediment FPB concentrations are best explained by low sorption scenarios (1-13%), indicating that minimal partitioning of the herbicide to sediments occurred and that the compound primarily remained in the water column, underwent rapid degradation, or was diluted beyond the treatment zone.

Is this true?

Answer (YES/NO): NO